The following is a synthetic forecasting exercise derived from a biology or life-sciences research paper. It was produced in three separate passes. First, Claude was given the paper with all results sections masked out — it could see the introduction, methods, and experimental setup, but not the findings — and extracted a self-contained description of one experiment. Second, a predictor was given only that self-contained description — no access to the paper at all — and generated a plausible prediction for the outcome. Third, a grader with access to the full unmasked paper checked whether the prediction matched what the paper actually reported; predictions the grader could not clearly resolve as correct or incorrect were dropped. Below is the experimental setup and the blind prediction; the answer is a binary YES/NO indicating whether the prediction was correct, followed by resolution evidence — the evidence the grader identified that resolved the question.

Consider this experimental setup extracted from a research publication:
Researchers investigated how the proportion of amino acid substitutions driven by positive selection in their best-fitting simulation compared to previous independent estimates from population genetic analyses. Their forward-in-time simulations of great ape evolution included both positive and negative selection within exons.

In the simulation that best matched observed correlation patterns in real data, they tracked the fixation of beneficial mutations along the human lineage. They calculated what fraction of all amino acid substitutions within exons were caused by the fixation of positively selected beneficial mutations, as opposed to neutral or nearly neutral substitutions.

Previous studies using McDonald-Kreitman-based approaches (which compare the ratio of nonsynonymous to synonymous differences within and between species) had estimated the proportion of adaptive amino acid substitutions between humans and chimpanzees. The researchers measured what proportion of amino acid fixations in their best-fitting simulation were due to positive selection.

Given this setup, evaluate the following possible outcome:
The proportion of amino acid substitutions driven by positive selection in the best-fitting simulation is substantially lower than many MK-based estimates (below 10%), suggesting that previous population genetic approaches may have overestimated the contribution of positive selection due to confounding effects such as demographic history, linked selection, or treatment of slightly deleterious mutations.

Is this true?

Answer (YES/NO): NO